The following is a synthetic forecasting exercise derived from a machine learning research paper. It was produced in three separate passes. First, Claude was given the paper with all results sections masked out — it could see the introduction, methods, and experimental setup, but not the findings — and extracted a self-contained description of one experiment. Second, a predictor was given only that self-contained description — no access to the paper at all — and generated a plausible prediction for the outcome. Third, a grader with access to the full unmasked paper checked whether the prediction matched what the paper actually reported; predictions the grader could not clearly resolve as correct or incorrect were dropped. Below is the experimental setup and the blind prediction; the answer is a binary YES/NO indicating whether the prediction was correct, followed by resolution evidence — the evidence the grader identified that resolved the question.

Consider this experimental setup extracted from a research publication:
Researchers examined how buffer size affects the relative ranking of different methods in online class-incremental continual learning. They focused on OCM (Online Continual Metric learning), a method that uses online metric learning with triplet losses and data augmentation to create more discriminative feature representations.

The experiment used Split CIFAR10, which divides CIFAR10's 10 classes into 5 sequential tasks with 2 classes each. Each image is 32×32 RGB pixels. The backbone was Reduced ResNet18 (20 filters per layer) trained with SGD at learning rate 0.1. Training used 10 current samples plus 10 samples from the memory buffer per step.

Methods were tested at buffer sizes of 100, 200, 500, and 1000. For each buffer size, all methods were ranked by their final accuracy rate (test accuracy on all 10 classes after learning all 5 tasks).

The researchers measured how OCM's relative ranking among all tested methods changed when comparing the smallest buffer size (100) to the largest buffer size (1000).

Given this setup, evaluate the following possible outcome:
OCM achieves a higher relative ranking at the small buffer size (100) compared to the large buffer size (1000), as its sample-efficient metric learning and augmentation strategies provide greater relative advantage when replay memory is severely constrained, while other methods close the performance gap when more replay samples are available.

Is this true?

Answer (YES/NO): NO